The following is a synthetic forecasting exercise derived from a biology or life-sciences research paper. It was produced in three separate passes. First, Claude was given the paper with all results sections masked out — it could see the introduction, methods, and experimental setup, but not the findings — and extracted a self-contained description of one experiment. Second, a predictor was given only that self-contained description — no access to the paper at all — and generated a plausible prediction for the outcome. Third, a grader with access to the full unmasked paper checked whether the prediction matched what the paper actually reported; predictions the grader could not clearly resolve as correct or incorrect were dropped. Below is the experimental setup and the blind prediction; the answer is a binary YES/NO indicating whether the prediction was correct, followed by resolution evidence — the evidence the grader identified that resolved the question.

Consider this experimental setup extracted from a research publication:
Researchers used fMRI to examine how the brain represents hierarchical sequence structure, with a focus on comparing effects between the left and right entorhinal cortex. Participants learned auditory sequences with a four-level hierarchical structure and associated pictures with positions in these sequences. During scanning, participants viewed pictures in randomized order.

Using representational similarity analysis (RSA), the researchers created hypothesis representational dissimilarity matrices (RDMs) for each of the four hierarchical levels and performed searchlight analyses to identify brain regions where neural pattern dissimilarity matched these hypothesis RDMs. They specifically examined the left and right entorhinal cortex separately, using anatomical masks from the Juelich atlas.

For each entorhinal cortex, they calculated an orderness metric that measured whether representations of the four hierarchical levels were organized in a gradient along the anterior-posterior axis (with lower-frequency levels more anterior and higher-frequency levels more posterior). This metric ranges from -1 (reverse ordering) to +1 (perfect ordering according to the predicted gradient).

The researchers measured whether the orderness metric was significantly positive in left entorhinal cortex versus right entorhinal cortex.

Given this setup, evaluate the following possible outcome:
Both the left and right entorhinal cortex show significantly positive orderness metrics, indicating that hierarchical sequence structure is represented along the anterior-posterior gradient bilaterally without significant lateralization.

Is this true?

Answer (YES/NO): NO